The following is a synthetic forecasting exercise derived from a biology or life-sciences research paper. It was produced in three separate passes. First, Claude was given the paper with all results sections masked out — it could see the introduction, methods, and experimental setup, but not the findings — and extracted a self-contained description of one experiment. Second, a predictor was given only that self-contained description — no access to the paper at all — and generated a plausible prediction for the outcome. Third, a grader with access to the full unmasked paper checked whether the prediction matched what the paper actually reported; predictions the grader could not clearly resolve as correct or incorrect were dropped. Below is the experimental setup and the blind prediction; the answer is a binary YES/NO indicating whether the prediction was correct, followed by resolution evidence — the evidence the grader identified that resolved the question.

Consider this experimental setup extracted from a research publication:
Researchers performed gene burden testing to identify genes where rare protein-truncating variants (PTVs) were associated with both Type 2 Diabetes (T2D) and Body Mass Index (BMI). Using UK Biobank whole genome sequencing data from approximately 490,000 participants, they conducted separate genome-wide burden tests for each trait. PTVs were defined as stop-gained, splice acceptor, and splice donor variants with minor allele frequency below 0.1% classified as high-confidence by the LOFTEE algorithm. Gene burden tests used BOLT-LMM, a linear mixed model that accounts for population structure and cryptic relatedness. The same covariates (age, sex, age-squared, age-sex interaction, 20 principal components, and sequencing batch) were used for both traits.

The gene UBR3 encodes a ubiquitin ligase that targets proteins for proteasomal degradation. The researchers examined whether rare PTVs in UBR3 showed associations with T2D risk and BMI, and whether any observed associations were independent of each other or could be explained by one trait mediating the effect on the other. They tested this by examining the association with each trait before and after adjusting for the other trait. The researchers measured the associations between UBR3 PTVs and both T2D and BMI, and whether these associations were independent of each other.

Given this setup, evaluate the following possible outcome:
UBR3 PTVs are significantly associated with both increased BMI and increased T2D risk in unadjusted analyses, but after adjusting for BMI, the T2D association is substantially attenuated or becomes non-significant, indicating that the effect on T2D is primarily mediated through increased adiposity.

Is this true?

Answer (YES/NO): NO